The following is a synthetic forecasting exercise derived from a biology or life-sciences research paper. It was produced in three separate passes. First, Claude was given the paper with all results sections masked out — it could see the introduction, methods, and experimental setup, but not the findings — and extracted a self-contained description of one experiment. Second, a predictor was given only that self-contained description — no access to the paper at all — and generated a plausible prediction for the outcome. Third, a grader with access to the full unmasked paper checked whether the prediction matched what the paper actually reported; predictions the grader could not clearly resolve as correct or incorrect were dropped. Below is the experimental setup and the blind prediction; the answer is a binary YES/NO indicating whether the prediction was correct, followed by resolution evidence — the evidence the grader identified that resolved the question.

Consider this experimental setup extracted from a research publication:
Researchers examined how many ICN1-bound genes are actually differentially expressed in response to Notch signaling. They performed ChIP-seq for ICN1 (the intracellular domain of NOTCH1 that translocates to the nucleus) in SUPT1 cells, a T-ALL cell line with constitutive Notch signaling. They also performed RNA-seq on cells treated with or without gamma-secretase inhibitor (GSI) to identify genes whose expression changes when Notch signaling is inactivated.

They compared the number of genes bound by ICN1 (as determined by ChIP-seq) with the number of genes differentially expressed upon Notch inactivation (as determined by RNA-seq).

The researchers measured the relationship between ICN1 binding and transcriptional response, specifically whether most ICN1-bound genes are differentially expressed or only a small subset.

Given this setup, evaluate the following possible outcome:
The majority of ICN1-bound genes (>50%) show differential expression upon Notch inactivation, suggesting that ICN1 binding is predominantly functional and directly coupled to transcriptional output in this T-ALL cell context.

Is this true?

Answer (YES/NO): NO